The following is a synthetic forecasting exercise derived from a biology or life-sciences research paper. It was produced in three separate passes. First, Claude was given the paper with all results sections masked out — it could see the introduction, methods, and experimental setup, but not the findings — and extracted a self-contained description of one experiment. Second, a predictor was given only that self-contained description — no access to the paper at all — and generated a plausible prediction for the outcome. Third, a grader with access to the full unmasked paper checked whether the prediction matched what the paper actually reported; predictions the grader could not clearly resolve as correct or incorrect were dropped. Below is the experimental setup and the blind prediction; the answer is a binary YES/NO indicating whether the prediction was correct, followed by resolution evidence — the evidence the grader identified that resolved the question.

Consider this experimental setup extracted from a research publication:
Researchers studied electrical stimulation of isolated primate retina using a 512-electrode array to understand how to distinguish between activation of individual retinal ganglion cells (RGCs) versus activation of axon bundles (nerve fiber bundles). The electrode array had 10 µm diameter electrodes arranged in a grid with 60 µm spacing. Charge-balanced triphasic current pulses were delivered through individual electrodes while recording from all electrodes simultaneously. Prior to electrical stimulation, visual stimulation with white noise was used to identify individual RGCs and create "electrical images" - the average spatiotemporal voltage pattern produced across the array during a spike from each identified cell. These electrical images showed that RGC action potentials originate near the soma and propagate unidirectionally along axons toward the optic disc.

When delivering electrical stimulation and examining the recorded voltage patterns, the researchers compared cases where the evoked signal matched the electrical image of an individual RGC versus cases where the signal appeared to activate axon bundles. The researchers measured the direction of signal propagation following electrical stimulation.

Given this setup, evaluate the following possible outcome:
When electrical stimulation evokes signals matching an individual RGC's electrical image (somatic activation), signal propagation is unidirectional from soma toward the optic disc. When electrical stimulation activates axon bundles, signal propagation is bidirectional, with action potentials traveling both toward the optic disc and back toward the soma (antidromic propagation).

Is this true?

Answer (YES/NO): YES